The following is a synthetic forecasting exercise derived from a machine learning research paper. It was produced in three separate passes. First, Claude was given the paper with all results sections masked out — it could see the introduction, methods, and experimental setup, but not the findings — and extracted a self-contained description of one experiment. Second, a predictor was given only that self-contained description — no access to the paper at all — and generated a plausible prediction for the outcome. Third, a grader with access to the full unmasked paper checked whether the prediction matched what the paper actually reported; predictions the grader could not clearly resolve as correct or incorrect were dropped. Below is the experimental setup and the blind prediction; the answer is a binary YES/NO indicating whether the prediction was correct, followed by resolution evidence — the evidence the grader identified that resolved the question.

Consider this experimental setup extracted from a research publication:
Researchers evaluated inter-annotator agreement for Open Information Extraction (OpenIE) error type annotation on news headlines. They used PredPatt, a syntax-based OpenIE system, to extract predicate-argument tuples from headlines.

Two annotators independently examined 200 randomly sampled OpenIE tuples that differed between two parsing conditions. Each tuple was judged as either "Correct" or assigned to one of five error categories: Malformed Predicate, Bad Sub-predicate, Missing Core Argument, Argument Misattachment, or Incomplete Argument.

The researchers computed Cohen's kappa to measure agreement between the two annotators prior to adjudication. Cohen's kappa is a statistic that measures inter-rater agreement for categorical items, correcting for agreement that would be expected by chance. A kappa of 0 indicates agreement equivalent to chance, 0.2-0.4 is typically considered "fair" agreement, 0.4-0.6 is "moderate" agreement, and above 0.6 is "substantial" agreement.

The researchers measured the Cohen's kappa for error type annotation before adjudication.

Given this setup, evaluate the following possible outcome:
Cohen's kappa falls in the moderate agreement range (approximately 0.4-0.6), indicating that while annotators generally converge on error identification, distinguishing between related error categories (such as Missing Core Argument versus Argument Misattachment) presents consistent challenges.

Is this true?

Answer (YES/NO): YES